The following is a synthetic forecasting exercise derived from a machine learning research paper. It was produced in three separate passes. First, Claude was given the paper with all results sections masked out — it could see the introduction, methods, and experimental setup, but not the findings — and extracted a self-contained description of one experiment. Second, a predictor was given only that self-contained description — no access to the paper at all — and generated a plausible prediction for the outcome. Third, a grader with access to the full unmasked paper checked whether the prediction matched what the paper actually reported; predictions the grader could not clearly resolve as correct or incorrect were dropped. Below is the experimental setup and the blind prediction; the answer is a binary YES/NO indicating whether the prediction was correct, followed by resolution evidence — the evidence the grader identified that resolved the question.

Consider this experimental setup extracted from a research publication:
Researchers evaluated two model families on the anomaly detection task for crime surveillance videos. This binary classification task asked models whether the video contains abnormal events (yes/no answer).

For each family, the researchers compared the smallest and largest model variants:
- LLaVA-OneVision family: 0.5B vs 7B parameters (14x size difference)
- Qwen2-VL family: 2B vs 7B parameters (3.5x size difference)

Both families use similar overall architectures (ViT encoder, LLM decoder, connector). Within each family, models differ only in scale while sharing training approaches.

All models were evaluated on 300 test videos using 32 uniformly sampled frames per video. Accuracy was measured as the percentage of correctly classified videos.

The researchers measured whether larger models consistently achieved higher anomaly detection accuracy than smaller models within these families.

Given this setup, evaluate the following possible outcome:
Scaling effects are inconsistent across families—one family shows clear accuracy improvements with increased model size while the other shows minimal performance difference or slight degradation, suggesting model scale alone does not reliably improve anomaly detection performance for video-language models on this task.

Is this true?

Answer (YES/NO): NO